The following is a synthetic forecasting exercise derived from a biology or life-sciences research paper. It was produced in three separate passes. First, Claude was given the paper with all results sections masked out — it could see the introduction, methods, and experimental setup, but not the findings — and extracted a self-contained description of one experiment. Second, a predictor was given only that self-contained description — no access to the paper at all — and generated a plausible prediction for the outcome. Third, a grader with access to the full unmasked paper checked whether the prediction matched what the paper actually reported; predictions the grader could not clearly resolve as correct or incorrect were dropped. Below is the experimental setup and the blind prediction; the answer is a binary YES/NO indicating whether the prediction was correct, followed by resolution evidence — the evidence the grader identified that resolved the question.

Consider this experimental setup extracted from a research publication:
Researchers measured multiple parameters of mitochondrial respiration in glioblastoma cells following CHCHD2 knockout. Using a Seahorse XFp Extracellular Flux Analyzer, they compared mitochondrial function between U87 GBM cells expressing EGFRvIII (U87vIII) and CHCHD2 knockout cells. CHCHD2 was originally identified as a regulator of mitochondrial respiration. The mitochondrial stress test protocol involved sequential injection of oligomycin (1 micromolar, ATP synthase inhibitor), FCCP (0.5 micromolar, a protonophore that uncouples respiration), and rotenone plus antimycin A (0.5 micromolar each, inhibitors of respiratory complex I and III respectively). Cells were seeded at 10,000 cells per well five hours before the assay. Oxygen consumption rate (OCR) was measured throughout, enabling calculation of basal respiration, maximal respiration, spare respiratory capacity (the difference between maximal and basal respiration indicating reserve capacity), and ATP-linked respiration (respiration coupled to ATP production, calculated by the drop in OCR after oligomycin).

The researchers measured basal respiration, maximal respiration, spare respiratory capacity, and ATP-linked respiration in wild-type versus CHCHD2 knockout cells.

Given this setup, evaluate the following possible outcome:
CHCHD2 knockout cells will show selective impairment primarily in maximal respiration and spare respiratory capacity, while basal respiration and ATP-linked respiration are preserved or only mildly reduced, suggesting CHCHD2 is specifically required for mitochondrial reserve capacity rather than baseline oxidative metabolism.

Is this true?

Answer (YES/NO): NO